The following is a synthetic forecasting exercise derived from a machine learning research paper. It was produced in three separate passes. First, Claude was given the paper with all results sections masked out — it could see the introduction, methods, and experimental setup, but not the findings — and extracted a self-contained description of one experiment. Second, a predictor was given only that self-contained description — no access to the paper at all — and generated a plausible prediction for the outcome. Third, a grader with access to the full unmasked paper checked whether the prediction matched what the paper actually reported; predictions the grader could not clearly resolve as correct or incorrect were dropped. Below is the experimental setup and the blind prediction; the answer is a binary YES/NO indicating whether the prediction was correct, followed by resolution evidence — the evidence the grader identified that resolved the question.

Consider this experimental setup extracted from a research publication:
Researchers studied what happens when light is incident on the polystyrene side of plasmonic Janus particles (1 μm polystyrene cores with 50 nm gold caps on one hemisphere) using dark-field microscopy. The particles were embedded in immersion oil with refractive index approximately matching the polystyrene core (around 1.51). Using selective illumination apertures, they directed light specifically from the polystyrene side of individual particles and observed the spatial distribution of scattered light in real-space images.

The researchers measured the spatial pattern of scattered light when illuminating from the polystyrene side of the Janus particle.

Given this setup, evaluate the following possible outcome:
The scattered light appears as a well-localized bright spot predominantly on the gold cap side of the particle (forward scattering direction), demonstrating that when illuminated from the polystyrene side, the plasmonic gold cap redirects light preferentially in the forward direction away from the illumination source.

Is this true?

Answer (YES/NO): NO